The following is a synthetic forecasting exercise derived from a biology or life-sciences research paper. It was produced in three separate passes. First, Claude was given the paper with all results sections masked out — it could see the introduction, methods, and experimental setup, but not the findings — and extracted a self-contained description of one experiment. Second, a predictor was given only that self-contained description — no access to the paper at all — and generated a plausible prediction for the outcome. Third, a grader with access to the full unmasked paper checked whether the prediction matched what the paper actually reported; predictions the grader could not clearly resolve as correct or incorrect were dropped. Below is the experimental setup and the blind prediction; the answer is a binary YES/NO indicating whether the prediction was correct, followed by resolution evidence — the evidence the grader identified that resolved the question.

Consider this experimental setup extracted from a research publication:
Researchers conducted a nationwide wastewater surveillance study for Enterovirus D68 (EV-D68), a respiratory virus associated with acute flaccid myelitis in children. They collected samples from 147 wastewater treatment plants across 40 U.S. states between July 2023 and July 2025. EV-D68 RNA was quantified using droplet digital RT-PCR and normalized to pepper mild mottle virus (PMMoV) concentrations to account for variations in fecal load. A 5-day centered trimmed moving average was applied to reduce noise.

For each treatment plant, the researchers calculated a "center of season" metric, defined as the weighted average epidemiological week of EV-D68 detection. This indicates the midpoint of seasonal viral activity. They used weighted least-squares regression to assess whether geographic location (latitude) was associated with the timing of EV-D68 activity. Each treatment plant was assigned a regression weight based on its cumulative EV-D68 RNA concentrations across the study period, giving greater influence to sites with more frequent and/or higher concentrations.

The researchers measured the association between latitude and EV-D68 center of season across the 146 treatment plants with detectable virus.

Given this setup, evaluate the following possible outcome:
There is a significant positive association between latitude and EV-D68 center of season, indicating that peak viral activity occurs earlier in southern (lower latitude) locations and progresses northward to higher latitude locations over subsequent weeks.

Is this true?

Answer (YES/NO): YES